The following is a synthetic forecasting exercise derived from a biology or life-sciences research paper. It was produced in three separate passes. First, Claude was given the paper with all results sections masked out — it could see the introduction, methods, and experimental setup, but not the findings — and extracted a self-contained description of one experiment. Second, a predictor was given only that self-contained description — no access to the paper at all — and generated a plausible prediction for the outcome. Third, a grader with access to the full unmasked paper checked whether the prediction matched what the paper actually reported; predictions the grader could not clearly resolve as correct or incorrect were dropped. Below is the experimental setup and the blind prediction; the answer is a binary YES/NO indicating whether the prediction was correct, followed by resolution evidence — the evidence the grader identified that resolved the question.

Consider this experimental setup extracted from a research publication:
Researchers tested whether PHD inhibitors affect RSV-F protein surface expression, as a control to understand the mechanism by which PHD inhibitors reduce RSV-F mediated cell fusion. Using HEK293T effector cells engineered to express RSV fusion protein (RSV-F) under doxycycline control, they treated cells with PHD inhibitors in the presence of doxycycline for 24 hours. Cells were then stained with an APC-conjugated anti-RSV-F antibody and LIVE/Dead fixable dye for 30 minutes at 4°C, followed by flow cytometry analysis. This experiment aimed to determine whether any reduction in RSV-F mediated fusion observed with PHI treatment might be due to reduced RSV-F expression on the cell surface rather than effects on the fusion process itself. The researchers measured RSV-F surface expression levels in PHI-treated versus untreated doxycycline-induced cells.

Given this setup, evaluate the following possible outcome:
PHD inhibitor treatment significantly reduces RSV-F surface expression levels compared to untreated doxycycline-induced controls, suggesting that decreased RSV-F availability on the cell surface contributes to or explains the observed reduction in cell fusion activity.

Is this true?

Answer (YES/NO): NO